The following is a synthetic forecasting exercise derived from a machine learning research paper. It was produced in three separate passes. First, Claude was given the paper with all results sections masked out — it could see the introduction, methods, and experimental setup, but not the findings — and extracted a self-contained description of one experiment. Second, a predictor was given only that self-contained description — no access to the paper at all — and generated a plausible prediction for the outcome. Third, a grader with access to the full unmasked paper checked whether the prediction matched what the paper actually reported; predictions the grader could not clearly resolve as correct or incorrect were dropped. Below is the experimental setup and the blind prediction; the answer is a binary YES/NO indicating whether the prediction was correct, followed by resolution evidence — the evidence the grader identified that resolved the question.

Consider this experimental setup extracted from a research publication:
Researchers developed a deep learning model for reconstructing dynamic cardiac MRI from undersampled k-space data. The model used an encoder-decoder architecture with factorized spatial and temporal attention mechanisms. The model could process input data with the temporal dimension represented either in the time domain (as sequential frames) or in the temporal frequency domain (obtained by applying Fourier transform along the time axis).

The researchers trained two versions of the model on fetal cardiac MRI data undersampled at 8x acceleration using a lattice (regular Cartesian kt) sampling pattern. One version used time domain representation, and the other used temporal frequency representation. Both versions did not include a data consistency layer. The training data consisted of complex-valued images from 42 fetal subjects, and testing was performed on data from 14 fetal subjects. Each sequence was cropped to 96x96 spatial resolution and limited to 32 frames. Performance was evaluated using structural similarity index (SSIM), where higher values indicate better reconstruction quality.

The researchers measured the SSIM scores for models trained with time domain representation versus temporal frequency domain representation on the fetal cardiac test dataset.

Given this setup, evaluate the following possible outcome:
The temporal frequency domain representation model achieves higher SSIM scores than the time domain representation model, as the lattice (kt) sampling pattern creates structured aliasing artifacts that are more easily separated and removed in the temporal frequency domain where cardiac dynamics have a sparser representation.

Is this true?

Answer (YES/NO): YES